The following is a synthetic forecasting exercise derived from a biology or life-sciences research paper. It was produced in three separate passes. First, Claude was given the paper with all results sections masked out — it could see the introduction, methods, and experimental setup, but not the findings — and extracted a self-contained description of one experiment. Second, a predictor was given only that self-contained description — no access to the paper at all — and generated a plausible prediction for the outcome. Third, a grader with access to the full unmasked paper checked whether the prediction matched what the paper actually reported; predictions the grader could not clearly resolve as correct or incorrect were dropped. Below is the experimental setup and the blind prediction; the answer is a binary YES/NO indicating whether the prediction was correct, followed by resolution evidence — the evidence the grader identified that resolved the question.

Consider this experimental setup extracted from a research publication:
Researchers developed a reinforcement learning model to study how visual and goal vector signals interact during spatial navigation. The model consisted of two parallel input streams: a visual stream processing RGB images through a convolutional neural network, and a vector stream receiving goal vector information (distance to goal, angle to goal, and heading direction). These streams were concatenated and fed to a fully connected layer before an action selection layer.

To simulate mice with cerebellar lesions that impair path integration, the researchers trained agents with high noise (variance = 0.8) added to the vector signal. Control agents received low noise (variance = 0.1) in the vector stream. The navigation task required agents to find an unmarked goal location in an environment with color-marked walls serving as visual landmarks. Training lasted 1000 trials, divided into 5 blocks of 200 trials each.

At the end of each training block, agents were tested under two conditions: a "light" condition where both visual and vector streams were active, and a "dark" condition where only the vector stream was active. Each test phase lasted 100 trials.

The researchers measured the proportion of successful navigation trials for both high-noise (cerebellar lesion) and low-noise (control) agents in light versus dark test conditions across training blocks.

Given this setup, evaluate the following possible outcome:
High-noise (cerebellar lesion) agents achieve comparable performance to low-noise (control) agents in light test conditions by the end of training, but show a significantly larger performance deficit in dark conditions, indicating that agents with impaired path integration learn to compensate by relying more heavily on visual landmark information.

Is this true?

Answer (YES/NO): NO